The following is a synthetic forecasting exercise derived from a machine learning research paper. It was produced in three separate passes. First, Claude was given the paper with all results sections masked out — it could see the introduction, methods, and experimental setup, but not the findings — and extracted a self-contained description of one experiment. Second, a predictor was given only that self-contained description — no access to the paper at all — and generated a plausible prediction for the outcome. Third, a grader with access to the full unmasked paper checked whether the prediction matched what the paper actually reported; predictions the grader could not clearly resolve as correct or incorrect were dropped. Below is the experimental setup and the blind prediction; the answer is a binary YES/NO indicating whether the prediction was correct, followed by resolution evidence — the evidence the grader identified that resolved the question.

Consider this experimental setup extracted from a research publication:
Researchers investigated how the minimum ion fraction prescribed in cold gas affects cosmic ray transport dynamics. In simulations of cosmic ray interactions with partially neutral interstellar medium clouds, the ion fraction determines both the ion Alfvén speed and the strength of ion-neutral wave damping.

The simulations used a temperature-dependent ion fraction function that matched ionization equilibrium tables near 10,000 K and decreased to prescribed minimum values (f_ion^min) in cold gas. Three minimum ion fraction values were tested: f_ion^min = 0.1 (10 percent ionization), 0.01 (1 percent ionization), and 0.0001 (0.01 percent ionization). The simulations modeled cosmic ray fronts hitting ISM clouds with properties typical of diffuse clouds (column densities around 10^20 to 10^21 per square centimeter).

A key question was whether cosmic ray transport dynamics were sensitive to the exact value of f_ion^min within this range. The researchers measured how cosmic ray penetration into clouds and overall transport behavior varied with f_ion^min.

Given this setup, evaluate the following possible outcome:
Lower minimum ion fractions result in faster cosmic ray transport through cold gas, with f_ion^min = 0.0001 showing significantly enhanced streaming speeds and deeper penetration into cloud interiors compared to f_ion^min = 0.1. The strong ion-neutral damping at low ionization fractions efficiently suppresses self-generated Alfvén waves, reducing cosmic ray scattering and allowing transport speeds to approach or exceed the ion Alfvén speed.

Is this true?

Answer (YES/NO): NO